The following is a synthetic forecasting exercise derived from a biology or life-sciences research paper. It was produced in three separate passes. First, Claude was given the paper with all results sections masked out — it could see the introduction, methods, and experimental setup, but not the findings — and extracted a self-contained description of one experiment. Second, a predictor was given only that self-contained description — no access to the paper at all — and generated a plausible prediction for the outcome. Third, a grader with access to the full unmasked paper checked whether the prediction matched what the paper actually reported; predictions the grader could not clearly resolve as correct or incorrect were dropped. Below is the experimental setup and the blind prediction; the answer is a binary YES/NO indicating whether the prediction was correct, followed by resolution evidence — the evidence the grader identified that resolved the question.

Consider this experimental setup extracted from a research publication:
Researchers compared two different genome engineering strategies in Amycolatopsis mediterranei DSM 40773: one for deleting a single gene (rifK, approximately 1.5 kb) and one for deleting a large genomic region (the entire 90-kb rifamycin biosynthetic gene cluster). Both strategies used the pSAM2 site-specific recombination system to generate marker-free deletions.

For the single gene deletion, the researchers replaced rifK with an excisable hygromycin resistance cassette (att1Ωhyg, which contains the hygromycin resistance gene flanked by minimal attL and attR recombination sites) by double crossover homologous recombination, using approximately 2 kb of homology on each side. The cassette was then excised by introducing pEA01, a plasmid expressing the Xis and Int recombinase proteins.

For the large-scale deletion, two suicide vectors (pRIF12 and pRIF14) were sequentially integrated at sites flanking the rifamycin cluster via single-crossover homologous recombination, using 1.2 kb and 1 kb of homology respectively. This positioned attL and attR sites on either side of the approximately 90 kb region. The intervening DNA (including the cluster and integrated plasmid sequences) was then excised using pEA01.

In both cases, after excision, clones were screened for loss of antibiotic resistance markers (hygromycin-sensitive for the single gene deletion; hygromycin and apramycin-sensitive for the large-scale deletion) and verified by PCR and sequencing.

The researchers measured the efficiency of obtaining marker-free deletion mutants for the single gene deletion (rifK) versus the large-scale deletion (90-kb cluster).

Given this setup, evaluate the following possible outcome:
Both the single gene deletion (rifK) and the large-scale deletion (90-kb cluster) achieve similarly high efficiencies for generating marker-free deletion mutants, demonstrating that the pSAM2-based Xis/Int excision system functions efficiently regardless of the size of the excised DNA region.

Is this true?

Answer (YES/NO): YES